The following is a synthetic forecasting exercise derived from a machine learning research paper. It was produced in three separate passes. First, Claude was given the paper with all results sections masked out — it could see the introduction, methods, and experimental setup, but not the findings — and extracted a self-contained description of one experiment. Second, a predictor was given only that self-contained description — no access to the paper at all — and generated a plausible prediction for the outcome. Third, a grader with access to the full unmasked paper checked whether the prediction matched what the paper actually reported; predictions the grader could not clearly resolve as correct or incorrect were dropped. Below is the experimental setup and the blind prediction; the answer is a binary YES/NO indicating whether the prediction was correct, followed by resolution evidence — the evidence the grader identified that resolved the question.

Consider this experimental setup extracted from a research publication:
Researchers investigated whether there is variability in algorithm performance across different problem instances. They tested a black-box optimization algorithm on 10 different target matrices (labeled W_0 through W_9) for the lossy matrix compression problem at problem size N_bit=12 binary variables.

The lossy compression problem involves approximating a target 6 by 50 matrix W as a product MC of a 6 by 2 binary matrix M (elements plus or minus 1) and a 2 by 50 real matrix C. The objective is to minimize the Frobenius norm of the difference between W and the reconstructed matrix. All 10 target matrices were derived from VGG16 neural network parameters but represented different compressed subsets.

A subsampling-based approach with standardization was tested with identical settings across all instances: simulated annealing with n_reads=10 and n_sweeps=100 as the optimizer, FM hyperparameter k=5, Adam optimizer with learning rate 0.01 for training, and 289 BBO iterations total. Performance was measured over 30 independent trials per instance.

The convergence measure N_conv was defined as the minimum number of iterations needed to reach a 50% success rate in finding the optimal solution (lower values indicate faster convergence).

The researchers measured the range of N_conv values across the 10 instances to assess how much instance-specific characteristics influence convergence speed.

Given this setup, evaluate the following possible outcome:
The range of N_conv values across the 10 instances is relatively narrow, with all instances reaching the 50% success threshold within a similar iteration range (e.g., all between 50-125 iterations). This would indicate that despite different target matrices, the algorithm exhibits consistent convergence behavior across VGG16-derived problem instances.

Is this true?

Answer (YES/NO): NO